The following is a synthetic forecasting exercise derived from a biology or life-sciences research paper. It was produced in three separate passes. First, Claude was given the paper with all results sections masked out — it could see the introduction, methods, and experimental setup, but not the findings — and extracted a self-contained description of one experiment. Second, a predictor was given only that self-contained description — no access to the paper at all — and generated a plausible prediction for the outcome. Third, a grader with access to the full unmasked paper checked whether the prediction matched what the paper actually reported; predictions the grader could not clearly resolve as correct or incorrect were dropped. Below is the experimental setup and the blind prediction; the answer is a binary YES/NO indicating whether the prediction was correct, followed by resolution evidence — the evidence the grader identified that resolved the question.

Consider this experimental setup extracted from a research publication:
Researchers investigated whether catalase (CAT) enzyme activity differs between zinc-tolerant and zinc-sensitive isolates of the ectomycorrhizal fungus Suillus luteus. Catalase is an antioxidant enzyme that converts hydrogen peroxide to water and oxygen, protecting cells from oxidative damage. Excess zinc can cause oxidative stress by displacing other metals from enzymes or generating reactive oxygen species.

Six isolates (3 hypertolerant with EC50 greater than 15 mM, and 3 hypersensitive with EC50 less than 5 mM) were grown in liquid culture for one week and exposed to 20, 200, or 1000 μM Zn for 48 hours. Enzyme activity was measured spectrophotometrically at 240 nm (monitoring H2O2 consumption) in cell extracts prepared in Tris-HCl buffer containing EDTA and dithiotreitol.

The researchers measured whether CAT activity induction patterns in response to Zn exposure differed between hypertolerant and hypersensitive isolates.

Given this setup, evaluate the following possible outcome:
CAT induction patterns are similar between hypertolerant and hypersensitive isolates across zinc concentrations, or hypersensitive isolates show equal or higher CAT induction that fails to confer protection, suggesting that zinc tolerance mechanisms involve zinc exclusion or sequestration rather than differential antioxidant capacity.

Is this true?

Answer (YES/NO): YES